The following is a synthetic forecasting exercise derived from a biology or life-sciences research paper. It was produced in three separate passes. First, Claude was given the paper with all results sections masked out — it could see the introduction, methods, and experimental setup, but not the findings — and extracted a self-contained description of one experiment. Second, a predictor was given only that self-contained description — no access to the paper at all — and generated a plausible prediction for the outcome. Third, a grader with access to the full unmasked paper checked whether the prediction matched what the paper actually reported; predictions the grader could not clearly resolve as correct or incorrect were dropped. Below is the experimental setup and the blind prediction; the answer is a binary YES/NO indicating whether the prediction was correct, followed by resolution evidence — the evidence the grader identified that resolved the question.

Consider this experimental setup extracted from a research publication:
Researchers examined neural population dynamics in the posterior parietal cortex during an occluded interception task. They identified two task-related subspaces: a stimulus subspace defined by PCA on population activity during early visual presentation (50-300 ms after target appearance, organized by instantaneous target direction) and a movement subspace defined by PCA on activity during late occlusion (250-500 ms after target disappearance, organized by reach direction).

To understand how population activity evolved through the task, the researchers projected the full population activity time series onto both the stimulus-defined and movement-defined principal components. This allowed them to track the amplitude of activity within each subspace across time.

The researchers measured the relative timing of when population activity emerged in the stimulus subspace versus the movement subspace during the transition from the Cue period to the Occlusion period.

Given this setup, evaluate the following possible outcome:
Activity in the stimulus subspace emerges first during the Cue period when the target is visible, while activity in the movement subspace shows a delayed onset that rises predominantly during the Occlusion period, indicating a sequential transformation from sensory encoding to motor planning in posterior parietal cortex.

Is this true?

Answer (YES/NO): NO